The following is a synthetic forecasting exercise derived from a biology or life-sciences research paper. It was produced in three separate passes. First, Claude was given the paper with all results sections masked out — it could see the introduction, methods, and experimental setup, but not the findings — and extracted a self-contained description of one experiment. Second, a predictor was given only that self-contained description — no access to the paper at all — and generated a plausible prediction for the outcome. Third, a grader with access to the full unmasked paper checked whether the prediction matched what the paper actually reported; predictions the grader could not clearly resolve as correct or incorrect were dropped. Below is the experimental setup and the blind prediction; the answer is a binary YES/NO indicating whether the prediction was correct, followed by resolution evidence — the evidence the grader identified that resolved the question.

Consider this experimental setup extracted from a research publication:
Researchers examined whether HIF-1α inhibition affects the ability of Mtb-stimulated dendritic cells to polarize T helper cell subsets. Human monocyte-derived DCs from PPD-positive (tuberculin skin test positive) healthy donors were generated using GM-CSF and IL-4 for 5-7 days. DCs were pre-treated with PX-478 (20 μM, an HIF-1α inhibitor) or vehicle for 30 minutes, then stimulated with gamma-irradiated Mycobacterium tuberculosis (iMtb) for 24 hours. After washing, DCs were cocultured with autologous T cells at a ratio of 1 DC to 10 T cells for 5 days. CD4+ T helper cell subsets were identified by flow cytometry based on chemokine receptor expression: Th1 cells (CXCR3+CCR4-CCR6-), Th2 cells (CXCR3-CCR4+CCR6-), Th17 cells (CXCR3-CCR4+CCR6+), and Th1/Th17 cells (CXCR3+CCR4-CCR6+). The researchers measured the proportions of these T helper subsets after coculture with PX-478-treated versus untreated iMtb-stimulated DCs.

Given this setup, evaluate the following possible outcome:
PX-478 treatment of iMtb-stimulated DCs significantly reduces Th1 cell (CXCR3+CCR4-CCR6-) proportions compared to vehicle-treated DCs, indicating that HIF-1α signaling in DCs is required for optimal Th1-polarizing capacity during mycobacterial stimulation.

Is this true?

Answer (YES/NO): NO